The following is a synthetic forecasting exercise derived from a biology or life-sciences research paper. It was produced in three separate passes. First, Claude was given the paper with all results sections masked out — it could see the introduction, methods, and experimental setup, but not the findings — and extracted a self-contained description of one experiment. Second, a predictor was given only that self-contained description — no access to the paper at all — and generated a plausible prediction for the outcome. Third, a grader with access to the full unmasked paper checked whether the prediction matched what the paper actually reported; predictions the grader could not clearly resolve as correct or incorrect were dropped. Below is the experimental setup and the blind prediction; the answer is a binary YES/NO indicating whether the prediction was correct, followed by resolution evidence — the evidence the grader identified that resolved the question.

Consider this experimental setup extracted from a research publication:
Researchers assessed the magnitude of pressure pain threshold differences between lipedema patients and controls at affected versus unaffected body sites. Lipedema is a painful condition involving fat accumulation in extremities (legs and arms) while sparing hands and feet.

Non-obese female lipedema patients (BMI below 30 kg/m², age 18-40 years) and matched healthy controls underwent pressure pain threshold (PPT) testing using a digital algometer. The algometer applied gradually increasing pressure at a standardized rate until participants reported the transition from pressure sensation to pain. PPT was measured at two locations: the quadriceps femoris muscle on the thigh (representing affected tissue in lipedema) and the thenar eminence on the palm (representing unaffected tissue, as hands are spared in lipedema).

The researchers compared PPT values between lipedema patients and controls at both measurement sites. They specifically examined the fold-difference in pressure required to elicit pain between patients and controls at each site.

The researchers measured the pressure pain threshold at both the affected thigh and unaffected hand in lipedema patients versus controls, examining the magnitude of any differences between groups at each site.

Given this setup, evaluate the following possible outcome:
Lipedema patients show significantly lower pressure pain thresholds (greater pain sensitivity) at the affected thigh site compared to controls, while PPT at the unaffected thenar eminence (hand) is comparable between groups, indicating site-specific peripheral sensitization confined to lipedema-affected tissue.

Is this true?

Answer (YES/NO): YES